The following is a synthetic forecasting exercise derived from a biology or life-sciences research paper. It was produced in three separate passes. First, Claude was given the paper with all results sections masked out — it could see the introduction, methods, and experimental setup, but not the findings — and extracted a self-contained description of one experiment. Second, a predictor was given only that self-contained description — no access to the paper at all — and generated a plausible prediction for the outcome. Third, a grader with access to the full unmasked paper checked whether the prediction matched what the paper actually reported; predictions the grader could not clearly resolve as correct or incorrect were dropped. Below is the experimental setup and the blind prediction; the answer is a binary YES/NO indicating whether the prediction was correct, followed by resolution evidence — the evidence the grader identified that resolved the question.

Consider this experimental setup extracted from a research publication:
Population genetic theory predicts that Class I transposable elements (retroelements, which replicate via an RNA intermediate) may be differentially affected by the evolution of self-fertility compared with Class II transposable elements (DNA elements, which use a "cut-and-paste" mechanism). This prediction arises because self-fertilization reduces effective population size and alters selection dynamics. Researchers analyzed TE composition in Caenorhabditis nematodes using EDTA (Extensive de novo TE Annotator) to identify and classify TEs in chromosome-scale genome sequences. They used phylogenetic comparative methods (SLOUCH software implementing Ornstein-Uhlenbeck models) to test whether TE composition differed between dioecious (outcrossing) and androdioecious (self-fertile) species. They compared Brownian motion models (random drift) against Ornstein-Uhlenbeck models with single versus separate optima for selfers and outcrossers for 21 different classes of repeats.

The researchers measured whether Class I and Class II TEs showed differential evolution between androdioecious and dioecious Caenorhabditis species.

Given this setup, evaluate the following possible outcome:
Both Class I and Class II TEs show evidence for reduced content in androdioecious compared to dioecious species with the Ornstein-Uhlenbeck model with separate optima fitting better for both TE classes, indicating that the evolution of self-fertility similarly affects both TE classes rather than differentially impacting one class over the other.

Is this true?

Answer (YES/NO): NO